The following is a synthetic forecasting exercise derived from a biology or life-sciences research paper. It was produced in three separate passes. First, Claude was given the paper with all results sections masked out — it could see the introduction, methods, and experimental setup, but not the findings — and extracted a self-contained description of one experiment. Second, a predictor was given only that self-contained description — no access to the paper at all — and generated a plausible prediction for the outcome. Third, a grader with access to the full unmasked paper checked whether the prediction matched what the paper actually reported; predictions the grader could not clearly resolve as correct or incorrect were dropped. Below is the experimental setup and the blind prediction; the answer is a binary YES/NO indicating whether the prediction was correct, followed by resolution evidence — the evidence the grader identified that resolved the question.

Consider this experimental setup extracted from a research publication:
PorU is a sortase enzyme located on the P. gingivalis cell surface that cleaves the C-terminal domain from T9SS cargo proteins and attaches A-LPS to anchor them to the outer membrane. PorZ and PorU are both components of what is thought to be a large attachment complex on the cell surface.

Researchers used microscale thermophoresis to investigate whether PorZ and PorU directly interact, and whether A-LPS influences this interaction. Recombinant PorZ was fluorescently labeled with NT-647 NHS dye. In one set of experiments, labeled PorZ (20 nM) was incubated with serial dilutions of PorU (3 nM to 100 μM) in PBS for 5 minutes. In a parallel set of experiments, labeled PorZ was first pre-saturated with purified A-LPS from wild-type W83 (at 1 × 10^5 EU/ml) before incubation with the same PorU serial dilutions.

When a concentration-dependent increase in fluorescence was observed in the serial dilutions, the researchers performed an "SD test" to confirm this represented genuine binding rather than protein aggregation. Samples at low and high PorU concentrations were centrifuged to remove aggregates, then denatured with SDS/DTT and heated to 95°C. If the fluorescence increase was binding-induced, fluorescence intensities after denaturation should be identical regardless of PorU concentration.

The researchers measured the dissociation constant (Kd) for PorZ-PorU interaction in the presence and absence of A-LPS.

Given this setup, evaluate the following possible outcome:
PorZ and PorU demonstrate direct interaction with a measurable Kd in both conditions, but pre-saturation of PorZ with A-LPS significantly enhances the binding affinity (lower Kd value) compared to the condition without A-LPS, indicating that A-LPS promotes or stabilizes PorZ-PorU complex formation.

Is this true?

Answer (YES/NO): YES